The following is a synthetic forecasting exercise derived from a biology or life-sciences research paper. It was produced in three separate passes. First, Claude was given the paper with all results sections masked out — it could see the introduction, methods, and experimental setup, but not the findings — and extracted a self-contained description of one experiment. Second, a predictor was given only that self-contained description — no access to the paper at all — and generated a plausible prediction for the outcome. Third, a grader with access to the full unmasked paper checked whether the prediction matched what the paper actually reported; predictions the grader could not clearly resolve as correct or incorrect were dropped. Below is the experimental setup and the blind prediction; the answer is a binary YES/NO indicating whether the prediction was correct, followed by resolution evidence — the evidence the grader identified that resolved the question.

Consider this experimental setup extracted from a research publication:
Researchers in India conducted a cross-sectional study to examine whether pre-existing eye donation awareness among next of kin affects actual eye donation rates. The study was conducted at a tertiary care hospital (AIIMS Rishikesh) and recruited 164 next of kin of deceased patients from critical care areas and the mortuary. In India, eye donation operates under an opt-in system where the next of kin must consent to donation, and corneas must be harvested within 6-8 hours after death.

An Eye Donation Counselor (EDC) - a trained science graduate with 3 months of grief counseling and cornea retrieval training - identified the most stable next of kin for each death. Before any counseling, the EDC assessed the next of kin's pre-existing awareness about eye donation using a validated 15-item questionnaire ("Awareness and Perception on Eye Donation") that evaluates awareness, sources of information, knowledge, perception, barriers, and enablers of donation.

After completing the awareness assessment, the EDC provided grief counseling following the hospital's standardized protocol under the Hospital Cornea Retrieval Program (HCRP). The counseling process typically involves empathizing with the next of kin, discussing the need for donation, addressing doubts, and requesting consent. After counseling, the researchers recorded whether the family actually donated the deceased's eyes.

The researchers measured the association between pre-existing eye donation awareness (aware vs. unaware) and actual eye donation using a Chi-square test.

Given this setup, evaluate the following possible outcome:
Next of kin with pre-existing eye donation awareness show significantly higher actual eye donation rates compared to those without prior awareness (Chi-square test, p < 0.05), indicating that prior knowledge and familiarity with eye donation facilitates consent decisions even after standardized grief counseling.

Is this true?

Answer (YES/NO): NO